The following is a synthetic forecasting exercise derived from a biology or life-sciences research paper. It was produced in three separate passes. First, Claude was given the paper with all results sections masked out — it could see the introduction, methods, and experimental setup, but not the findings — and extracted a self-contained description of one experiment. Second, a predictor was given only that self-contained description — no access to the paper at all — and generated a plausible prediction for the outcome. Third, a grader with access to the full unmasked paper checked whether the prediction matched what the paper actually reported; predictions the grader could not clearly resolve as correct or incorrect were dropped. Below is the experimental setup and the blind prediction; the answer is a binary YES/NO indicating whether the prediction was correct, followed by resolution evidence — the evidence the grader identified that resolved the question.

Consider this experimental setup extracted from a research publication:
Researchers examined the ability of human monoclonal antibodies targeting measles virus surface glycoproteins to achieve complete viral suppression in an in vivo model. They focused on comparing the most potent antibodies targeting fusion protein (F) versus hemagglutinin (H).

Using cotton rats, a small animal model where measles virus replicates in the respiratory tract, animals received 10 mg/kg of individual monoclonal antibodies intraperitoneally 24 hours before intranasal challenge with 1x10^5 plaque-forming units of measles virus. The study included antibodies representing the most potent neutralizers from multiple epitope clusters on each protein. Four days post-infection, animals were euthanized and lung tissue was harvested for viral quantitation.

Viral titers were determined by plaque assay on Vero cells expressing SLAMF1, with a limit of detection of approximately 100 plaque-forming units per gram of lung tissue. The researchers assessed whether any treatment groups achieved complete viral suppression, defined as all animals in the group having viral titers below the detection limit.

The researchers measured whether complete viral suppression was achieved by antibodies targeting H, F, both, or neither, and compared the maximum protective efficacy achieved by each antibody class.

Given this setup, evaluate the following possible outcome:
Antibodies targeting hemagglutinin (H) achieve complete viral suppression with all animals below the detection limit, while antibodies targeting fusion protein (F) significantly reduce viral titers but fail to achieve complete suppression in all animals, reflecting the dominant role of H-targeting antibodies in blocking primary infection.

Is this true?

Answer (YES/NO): NO